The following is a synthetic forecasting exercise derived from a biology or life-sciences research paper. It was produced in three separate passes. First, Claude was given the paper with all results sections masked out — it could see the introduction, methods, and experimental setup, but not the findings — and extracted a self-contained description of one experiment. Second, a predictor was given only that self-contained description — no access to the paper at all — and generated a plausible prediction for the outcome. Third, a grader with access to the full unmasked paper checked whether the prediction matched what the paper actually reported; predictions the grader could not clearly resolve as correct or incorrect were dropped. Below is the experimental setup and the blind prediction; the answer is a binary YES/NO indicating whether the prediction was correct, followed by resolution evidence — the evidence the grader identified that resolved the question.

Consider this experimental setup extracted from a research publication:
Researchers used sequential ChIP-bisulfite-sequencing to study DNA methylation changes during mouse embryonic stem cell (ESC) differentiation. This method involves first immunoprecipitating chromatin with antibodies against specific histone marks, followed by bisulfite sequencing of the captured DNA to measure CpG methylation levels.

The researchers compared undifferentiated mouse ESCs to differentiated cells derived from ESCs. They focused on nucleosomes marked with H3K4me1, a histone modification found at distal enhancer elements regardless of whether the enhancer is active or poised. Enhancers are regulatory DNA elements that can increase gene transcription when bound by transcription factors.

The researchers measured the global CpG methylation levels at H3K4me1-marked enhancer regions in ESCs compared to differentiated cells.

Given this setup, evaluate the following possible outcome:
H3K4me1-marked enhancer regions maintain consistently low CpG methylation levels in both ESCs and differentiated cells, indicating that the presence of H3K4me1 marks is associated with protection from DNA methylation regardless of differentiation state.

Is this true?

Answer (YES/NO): NO